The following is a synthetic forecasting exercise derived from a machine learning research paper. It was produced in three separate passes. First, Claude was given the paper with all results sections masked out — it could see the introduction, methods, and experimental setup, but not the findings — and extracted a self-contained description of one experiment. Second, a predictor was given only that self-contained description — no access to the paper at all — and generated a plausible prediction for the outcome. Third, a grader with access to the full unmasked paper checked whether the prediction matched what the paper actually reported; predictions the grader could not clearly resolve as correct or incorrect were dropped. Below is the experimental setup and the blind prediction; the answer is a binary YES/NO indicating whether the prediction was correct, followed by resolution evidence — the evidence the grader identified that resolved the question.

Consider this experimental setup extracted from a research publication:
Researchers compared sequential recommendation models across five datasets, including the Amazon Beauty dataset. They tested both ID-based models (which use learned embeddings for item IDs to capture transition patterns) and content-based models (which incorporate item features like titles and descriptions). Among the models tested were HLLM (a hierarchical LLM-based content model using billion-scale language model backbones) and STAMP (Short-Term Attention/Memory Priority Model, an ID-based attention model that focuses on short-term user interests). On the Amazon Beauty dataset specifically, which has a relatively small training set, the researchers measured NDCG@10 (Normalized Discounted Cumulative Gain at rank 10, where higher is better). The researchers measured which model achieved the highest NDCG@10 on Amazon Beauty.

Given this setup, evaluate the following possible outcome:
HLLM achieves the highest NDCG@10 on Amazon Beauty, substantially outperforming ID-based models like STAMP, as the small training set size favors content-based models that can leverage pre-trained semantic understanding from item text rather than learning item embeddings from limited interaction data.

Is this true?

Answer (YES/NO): NO